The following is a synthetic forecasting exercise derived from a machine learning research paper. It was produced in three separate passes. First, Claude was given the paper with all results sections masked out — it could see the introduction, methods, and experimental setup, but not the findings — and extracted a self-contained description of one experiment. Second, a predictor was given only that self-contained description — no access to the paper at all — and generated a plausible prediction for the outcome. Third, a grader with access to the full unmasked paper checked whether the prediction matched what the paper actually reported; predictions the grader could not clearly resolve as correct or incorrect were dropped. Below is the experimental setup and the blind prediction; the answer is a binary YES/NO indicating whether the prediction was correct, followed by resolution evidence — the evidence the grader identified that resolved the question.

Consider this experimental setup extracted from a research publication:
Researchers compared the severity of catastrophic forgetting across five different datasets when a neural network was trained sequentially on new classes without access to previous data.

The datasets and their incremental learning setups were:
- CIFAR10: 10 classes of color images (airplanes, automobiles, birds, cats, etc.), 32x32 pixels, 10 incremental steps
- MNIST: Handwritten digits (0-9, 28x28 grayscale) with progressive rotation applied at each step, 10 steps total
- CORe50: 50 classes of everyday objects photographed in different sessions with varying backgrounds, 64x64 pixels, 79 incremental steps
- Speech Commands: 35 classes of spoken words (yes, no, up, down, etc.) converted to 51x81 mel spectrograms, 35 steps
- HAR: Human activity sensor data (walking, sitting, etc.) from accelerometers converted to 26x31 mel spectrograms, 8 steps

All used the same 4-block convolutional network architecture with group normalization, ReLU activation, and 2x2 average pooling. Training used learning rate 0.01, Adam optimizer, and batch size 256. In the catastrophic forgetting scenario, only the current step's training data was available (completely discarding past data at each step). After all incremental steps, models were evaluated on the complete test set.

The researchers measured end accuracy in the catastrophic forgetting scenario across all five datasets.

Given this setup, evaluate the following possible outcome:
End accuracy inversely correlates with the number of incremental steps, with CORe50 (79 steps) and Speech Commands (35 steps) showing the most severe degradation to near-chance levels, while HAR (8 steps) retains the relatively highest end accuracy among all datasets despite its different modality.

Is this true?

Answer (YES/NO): NO